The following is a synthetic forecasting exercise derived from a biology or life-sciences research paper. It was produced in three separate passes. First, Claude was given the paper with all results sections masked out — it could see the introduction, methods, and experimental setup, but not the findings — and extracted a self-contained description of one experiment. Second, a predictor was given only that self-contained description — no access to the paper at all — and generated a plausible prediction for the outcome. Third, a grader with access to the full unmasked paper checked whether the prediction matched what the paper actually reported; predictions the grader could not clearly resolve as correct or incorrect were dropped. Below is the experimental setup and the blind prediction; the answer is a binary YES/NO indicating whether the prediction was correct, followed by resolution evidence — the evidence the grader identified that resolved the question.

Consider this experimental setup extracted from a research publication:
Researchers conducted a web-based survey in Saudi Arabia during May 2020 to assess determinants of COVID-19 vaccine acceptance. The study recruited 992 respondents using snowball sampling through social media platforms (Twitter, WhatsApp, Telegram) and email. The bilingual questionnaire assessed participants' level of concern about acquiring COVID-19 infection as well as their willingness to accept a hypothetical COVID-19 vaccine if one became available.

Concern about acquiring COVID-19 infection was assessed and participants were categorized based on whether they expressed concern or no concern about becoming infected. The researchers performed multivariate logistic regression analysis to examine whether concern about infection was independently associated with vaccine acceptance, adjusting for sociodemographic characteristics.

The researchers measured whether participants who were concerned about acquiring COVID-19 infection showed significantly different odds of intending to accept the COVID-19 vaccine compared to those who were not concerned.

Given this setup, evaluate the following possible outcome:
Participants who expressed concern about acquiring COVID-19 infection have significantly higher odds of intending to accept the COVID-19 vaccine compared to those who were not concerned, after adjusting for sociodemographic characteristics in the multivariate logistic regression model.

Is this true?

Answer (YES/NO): YES